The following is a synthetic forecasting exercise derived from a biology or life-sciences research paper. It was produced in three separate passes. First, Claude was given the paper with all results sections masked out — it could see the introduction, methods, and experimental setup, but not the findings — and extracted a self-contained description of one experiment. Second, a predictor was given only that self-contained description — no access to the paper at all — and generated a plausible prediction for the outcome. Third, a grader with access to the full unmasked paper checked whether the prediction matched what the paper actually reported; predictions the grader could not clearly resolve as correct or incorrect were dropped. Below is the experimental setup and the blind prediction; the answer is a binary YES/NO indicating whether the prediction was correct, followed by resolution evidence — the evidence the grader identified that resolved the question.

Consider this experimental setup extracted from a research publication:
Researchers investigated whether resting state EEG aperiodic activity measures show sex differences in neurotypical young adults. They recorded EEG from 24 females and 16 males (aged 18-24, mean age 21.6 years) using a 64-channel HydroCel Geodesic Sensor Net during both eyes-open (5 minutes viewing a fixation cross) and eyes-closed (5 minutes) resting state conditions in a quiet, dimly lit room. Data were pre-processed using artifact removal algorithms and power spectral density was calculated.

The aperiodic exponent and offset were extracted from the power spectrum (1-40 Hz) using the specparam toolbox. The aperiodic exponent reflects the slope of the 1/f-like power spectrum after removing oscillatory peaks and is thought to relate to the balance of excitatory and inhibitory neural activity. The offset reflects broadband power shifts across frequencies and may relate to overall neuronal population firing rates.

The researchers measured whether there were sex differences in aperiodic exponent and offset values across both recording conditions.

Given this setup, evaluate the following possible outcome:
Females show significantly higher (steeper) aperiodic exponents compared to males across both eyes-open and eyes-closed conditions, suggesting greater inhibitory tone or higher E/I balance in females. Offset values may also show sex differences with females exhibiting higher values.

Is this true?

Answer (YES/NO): NO